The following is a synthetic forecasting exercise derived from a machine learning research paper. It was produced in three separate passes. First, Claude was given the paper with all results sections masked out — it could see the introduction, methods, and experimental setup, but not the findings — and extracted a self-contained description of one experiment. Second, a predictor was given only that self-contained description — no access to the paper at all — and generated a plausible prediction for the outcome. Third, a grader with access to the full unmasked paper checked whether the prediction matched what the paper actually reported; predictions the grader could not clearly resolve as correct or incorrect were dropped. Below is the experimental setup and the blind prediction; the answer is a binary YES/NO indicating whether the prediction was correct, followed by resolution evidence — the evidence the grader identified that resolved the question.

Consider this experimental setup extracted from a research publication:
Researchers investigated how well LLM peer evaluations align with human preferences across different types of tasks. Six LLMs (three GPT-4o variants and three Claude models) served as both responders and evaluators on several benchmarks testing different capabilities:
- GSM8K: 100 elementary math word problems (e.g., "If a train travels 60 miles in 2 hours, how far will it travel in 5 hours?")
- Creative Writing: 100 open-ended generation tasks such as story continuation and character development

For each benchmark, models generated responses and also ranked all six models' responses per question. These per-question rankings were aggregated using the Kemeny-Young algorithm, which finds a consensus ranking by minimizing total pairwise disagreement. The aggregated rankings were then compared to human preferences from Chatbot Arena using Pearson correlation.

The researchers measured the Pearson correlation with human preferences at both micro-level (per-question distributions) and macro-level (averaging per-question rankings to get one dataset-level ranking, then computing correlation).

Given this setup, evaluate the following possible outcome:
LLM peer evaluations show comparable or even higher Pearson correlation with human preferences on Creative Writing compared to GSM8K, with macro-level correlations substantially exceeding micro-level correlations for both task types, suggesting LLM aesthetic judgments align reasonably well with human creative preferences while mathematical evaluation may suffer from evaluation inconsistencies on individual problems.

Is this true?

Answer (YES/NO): NO